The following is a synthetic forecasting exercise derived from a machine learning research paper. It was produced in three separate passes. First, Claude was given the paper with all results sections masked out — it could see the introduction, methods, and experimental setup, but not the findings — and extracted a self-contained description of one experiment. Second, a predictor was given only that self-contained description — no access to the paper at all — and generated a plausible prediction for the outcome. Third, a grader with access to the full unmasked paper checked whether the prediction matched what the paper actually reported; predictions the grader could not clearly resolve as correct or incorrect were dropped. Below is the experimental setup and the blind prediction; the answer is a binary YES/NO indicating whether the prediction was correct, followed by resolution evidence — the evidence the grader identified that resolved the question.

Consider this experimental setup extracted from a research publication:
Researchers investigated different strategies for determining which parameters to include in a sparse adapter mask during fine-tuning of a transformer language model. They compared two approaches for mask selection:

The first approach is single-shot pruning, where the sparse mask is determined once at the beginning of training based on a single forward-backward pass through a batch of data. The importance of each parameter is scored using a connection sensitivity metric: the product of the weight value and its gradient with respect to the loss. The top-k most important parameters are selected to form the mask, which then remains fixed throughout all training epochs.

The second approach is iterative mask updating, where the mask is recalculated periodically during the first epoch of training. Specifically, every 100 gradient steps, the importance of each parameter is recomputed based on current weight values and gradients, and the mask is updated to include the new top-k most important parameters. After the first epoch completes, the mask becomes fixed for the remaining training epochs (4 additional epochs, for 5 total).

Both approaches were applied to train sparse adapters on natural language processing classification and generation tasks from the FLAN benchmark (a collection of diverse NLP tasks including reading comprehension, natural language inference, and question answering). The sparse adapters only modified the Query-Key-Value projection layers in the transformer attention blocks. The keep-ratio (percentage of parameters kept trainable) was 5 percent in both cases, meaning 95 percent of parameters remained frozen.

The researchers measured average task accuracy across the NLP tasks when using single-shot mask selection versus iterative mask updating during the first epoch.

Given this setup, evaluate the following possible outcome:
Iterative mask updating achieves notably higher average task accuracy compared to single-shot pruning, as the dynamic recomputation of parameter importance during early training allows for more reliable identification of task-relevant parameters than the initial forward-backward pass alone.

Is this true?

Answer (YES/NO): YES